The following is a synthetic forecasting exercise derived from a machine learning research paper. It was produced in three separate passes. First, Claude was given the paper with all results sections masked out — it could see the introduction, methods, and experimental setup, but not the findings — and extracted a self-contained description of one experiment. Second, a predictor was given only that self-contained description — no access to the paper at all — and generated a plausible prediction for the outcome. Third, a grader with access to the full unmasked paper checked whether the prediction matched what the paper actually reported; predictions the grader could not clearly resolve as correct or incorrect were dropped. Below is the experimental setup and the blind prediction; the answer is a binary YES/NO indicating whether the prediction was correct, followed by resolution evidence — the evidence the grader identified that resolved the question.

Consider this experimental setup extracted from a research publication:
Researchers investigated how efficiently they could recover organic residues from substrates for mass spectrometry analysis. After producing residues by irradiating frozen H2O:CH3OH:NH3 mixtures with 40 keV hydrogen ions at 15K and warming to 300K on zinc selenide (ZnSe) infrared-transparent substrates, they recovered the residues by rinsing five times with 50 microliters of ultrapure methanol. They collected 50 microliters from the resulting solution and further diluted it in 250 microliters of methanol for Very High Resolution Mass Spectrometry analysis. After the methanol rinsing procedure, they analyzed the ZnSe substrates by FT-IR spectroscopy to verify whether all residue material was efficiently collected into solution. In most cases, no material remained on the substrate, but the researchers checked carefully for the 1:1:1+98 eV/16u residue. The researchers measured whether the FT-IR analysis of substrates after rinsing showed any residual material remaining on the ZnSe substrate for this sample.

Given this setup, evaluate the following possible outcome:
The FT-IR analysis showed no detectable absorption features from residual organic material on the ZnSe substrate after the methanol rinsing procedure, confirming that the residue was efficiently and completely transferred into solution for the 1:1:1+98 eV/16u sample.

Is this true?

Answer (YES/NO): NO